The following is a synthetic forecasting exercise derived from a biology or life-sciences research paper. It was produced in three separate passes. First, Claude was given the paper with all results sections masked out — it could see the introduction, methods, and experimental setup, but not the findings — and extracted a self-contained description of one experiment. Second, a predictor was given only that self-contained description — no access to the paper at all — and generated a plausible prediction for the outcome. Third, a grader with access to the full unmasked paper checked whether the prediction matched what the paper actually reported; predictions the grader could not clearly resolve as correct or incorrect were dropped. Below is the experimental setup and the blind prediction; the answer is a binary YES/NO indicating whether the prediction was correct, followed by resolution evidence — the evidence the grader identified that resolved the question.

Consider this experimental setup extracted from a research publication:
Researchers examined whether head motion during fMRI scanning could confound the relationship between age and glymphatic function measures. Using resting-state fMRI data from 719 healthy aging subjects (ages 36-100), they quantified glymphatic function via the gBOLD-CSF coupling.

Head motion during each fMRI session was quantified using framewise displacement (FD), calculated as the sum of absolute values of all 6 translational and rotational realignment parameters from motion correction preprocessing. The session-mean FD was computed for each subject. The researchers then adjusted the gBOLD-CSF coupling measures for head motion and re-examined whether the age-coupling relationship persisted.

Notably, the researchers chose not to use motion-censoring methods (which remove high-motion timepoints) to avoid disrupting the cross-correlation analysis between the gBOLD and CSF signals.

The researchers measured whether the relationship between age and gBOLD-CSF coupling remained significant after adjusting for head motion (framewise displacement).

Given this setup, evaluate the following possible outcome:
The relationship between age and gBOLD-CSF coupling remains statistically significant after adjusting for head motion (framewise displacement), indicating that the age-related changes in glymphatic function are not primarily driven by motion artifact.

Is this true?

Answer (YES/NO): YES